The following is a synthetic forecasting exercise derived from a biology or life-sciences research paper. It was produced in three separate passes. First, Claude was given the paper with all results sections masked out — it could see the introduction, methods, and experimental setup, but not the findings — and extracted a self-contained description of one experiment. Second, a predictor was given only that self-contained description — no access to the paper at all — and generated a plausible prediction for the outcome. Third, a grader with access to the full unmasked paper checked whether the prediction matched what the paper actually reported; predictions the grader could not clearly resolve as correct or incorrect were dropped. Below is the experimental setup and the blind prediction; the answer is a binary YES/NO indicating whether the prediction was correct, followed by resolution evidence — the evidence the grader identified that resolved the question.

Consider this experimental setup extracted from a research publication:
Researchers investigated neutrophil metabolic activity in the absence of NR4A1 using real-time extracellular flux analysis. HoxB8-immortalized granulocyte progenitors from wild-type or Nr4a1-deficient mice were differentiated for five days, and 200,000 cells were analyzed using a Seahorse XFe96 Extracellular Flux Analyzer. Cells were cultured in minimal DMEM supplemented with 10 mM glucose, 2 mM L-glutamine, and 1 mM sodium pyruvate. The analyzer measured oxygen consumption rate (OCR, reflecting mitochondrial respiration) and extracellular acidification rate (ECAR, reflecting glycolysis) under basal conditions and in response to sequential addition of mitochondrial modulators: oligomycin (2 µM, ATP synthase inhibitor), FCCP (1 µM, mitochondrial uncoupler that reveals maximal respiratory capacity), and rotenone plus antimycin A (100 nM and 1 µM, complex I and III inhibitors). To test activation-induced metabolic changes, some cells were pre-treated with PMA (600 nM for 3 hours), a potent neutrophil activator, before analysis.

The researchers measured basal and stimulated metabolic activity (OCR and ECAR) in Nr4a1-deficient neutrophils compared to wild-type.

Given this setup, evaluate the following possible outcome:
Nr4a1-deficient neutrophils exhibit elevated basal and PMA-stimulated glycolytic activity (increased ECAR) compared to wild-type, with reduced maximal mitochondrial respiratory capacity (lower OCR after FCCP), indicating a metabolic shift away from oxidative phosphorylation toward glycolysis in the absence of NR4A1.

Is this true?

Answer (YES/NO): NO